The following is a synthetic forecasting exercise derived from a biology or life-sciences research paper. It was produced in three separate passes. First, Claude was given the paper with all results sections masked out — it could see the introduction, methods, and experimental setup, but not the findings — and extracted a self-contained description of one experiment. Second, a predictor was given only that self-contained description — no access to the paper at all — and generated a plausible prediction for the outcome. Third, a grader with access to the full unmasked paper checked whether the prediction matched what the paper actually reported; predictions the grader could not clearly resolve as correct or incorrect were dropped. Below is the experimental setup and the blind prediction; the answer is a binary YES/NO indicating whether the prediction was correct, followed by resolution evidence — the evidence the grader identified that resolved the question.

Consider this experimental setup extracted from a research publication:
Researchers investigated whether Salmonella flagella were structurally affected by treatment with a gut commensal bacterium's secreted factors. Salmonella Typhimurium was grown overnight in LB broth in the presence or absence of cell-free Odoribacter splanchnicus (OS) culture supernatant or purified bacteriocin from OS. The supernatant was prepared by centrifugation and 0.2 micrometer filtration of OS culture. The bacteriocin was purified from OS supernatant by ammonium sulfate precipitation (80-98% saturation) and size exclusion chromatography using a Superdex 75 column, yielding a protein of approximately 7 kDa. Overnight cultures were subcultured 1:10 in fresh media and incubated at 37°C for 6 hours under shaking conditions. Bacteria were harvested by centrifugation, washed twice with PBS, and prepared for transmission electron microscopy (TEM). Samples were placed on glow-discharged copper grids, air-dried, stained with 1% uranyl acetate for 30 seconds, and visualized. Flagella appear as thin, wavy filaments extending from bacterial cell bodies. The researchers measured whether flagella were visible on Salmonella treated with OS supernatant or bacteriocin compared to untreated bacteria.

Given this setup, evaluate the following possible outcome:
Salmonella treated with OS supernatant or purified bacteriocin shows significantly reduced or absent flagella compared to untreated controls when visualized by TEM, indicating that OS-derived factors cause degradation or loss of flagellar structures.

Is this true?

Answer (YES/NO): YES